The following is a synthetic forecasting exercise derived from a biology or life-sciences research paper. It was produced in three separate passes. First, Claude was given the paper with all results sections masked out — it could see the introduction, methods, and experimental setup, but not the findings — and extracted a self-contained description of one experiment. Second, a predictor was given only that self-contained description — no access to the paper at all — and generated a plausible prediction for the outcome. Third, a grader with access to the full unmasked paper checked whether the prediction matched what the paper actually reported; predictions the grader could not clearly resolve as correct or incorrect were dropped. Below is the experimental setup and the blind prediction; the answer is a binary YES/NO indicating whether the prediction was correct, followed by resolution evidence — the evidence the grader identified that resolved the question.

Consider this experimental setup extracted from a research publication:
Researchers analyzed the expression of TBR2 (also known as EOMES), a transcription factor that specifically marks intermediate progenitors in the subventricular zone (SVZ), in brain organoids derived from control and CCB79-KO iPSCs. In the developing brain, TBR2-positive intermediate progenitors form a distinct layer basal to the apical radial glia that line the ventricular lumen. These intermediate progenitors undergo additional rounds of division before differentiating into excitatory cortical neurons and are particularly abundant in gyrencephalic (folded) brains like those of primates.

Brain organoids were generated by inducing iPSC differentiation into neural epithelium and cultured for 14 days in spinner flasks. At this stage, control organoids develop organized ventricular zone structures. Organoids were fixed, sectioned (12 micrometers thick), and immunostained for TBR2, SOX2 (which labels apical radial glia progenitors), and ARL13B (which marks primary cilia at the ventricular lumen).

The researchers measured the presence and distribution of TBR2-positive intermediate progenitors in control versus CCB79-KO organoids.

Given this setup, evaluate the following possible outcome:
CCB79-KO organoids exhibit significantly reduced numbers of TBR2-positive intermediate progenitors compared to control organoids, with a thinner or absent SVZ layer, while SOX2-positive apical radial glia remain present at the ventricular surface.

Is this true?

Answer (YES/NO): YES